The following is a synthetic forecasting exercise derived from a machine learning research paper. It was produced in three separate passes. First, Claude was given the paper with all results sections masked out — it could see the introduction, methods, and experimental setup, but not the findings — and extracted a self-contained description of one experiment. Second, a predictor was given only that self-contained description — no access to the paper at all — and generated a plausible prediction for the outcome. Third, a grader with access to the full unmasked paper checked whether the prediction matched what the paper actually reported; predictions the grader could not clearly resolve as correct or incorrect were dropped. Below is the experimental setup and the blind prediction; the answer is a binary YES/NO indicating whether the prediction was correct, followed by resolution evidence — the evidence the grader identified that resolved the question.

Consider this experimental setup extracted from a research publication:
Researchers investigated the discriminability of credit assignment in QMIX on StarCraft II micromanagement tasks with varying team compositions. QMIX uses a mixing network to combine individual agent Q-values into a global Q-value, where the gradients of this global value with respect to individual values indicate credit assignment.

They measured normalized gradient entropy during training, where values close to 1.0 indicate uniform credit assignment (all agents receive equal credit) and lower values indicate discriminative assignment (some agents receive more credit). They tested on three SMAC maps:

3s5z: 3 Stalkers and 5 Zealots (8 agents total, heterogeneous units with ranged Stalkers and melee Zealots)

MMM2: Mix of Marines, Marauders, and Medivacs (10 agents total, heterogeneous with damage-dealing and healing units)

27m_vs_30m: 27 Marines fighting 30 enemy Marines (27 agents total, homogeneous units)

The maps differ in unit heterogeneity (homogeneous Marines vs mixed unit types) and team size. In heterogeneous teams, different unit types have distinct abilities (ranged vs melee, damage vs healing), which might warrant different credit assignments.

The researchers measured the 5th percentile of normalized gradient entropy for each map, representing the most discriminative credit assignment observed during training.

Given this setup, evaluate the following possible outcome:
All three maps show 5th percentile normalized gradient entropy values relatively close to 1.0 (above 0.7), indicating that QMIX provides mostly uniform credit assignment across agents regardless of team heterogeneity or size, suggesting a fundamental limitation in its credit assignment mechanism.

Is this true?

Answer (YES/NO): YES